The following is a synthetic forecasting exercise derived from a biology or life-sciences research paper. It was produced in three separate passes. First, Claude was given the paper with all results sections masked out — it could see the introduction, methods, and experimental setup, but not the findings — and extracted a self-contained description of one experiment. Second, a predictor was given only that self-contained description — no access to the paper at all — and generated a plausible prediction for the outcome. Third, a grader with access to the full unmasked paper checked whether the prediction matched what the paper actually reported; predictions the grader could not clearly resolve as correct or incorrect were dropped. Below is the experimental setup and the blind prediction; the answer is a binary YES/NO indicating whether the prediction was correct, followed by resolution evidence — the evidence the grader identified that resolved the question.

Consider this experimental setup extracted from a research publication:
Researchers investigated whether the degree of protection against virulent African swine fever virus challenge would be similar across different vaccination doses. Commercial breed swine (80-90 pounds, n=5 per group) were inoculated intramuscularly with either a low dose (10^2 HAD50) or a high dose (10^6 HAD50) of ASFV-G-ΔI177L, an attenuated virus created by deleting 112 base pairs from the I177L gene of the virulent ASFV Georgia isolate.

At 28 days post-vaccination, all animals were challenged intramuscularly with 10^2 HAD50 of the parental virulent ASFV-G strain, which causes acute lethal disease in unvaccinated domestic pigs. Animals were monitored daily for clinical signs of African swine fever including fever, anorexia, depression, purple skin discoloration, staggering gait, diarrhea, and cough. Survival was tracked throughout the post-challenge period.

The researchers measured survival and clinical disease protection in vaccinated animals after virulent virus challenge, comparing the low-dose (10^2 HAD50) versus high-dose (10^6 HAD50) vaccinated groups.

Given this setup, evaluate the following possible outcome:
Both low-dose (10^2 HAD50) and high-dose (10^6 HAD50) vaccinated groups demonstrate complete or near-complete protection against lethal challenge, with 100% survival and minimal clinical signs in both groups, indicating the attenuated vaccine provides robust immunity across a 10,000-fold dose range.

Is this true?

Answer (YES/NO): YES